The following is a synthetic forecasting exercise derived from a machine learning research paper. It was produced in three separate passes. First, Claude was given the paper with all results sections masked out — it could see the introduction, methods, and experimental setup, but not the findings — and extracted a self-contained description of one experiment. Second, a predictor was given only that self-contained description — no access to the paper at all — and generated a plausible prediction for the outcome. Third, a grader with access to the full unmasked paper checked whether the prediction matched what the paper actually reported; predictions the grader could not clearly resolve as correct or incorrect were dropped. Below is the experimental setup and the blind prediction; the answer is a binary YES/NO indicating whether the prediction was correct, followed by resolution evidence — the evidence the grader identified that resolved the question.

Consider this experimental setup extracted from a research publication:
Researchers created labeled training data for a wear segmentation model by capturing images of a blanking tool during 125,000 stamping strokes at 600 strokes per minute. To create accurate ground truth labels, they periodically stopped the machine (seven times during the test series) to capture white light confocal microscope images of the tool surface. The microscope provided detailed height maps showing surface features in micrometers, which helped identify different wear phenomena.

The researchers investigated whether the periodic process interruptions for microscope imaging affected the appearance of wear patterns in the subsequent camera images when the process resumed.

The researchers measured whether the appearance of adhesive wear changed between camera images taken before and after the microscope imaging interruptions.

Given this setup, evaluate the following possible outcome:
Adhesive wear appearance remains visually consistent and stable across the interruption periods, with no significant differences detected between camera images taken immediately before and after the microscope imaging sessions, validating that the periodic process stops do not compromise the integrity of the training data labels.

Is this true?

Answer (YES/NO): NO